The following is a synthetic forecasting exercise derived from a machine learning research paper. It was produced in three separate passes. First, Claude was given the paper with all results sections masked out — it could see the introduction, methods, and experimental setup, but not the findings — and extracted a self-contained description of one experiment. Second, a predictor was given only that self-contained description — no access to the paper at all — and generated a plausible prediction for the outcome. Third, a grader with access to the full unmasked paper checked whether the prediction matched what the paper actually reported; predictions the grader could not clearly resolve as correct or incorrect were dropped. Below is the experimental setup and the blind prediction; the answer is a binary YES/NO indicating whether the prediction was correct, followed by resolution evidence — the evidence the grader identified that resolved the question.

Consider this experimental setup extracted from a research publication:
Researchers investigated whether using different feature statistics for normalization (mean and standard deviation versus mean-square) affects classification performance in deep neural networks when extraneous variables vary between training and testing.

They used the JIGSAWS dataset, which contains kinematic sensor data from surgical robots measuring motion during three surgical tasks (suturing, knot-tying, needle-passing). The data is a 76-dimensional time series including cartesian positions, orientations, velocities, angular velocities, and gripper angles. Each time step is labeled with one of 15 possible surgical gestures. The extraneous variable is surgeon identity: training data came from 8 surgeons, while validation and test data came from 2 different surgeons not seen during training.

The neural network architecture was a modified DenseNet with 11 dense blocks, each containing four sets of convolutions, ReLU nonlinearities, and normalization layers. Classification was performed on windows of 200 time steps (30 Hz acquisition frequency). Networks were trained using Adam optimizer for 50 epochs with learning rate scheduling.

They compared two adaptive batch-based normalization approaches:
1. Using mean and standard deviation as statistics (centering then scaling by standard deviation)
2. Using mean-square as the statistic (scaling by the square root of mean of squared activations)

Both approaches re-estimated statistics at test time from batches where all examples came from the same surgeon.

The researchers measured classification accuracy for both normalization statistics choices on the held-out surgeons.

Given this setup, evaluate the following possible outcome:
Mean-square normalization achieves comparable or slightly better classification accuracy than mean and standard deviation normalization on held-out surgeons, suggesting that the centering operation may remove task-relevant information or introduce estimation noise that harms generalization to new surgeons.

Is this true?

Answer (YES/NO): YES